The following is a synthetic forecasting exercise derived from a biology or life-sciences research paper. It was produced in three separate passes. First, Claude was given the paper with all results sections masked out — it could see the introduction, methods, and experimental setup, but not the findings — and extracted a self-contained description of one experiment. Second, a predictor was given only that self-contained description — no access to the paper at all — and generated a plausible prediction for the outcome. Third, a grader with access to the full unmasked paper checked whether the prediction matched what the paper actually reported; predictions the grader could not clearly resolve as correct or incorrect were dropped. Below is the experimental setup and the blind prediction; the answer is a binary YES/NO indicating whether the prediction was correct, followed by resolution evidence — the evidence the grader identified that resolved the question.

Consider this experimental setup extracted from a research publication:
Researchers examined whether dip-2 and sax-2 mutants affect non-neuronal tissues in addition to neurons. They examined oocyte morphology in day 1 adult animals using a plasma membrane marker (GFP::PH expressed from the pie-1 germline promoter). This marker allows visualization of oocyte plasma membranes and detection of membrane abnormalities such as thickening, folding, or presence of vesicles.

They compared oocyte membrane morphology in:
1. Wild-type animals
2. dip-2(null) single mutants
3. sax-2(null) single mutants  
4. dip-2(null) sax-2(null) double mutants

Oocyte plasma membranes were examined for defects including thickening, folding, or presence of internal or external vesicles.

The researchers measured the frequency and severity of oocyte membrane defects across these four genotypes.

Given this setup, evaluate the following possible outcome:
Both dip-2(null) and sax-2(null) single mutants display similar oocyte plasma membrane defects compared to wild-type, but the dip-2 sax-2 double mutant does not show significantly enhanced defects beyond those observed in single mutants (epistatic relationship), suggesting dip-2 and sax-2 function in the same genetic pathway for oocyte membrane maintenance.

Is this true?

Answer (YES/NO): NO